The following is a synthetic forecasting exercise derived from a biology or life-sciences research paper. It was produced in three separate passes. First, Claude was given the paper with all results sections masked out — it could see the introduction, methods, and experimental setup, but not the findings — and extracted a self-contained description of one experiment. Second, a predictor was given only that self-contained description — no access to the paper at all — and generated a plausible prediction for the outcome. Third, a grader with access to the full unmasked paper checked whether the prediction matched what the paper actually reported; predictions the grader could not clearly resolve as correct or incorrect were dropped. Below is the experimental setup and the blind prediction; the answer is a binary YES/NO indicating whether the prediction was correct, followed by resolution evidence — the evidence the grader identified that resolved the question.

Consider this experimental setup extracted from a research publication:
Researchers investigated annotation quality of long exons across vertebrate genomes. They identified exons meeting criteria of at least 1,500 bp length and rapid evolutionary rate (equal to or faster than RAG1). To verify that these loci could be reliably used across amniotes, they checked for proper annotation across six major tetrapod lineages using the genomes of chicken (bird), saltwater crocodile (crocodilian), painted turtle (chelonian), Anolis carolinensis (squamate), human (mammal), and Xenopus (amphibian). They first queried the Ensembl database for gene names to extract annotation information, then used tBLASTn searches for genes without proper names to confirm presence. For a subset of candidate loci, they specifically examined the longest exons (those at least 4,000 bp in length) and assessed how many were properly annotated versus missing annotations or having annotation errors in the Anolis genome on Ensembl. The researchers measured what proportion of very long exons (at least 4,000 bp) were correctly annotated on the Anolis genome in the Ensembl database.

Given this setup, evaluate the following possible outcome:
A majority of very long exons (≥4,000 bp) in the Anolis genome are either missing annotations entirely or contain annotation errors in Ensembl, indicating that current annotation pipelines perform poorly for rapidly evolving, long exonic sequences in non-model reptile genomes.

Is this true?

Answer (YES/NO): NO